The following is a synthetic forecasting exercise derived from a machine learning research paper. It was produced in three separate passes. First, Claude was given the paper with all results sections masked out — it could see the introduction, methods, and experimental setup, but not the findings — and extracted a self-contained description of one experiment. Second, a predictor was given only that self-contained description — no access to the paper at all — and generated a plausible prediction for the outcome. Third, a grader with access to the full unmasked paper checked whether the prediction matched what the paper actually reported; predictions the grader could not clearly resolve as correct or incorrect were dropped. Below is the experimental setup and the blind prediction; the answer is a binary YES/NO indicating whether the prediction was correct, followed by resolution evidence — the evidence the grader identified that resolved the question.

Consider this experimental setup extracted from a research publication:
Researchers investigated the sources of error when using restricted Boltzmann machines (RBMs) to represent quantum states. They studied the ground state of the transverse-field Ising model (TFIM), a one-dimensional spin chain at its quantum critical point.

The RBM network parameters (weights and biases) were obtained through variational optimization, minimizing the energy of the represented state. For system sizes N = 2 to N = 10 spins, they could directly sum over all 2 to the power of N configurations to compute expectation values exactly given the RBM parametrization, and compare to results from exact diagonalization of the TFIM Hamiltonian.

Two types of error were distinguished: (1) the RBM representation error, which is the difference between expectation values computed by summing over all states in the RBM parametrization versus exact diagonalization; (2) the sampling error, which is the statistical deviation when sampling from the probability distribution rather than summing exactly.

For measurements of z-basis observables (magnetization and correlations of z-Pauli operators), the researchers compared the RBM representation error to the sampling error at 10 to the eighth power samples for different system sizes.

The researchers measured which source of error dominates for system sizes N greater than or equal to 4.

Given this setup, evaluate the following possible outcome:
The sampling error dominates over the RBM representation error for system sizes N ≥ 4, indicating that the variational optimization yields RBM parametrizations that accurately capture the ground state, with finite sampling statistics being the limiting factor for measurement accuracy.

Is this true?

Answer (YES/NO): NO